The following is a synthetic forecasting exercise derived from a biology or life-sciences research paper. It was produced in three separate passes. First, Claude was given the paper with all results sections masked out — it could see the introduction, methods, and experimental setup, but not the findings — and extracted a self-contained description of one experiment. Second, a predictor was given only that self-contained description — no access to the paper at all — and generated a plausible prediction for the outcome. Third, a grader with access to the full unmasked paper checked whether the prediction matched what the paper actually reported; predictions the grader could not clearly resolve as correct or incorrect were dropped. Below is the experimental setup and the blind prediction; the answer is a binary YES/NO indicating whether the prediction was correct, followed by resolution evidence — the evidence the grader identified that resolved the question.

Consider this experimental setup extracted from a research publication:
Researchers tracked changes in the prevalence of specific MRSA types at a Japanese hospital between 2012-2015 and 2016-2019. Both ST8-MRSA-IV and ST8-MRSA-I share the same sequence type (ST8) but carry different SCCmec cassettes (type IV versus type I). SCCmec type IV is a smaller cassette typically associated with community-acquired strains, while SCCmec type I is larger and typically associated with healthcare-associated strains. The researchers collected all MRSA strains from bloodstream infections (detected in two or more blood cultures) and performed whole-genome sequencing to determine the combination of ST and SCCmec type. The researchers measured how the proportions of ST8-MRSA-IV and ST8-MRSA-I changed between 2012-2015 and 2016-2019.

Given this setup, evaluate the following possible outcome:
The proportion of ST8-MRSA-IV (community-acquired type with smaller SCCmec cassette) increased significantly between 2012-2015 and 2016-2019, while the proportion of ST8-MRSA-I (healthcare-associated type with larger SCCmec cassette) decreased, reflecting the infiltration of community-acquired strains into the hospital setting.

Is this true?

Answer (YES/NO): YES